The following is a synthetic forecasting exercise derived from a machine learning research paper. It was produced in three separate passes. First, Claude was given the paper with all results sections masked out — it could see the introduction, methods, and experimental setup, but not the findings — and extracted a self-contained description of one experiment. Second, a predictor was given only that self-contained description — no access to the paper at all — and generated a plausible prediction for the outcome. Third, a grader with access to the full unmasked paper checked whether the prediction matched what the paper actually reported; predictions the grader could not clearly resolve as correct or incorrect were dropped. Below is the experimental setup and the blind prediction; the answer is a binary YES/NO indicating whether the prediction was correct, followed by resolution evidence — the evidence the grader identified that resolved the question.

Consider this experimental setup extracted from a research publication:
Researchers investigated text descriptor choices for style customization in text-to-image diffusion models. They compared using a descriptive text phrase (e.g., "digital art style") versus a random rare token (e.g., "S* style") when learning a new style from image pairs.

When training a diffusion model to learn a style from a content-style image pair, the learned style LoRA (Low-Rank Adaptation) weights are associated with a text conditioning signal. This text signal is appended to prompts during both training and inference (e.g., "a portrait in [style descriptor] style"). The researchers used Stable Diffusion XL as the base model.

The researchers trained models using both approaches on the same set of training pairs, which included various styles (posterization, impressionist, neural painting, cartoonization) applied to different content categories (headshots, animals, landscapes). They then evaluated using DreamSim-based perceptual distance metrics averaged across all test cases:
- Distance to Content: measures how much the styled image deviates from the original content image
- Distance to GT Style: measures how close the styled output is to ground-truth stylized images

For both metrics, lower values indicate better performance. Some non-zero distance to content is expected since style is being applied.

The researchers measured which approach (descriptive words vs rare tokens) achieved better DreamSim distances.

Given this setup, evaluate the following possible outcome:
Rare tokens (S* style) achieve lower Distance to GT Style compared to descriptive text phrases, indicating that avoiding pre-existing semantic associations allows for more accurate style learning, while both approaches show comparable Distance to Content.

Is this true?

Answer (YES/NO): NO